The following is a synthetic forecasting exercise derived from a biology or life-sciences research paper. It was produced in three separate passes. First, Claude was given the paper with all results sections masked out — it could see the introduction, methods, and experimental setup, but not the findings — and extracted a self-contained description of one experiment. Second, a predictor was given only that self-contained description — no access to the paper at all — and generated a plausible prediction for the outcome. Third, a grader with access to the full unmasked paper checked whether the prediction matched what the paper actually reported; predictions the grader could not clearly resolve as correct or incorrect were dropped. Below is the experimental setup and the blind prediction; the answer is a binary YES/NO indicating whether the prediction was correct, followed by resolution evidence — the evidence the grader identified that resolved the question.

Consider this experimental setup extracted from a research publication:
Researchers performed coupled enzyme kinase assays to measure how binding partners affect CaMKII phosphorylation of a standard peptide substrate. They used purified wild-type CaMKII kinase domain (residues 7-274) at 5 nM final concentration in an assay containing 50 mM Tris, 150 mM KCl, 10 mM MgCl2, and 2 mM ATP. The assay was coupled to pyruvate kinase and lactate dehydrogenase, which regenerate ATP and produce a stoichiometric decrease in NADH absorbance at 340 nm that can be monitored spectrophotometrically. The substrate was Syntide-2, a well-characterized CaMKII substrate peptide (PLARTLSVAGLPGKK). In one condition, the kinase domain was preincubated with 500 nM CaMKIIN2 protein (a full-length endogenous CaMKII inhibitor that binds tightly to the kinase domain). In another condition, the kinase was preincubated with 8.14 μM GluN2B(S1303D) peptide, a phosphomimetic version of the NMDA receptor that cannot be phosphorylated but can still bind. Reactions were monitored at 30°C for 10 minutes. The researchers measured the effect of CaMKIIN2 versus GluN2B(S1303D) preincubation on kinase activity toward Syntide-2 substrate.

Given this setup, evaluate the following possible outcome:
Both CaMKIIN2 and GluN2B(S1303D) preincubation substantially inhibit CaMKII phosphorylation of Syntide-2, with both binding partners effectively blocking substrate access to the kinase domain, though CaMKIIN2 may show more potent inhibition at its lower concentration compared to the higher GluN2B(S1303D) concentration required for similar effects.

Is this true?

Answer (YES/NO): NO